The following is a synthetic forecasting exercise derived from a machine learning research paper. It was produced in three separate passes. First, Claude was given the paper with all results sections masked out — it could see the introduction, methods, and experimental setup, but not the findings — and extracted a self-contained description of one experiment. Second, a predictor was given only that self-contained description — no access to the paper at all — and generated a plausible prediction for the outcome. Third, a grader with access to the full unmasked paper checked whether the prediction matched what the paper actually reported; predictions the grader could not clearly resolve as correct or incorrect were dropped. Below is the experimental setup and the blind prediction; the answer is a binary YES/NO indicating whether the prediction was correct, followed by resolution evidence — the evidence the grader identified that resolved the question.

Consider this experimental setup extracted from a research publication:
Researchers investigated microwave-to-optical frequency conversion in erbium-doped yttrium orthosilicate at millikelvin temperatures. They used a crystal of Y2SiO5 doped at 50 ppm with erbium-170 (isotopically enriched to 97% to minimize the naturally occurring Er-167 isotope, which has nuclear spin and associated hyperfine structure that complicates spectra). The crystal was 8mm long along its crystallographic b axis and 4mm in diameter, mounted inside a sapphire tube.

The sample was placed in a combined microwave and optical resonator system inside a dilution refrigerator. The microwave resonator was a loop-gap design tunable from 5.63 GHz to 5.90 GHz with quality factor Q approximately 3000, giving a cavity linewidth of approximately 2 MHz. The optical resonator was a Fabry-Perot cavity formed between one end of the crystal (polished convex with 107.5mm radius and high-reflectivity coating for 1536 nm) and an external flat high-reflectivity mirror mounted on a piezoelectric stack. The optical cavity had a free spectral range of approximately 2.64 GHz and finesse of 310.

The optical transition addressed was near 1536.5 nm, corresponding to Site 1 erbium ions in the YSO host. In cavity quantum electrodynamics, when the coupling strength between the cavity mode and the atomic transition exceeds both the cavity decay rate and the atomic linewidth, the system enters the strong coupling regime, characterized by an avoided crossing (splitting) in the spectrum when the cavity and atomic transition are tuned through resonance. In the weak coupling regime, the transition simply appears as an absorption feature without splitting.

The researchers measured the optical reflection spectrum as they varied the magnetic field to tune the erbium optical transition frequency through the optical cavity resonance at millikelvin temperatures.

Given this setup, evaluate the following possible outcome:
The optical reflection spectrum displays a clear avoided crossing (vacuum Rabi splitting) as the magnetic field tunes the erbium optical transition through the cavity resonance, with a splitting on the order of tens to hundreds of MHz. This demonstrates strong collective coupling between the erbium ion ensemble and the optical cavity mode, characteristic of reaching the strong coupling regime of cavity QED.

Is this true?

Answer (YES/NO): YES